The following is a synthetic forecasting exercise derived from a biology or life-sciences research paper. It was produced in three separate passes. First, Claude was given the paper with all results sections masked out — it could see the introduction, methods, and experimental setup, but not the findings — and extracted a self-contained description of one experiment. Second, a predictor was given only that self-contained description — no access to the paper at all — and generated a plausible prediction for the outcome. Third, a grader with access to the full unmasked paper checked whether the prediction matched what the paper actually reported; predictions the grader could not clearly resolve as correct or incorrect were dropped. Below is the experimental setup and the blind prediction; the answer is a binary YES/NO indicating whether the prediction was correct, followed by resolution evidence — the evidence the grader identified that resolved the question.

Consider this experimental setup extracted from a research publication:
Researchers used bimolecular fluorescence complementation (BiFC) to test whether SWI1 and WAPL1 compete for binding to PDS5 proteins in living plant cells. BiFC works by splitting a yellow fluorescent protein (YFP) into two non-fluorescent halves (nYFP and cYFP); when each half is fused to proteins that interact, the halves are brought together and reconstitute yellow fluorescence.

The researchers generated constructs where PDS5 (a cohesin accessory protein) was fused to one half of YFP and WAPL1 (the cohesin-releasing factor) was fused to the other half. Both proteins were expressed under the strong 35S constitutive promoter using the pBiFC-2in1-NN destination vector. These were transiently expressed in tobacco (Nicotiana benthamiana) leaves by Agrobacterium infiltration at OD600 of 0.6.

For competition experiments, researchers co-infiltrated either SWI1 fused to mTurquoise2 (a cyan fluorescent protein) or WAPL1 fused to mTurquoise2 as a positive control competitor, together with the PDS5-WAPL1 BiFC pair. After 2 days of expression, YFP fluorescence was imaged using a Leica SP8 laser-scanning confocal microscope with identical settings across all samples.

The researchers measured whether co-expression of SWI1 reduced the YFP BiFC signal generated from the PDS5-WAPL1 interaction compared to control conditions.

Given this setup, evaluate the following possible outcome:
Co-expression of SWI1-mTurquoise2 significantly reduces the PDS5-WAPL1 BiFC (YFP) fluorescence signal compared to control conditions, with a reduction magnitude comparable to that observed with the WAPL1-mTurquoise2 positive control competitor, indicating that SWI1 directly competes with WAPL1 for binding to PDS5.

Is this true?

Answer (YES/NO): NO